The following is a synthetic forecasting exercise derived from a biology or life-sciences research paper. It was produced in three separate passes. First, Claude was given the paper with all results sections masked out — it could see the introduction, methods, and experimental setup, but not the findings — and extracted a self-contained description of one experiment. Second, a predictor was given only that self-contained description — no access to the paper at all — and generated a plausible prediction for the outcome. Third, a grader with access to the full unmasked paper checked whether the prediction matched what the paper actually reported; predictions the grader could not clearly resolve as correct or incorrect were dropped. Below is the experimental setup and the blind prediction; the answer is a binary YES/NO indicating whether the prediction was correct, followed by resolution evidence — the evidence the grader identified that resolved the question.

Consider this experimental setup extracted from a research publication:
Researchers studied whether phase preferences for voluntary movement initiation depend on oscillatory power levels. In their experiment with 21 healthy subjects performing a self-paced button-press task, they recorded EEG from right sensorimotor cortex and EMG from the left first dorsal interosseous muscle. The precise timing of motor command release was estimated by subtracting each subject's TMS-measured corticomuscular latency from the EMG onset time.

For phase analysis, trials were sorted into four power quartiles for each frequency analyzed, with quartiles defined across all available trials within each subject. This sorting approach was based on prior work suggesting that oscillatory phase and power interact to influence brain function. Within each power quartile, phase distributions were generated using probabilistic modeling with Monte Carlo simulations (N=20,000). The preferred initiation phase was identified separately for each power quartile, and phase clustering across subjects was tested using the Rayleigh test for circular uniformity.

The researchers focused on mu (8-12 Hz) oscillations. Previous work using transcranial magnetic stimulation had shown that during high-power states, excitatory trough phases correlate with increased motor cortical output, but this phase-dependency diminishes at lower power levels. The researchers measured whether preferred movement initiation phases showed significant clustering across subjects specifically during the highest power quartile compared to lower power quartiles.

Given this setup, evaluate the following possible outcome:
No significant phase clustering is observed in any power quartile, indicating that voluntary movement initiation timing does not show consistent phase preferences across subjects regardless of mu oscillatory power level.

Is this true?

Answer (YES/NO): YES